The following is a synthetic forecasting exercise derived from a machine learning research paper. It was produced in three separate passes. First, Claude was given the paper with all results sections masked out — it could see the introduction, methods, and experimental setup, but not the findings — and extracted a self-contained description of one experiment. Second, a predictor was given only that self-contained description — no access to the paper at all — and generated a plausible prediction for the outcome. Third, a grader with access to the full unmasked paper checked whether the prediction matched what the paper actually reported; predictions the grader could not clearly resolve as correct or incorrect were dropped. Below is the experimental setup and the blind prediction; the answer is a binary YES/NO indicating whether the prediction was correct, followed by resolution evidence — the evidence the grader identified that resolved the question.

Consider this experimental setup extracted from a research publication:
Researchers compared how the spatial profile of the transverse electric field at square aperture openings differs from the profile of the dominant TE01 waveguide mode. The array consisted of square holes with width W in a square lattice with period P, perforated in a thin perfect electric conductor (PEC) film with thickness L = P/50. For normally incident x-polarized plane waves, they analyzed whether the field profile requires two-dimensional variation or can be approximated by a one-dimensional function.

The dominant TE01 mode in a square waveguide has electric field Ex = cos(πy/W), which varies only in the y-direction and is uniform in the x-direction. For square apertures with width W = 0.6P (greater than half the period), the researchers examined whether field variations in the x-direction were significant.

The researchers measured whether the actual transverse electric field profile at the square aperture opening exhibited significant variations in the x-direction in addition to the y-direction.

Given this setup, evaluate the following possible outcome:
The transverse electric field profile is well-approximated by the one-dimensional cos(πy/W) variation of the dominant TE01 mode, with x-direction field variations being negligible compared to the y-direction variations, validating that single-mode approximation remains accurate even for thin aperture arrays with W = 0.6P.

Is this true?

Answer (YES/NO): NO